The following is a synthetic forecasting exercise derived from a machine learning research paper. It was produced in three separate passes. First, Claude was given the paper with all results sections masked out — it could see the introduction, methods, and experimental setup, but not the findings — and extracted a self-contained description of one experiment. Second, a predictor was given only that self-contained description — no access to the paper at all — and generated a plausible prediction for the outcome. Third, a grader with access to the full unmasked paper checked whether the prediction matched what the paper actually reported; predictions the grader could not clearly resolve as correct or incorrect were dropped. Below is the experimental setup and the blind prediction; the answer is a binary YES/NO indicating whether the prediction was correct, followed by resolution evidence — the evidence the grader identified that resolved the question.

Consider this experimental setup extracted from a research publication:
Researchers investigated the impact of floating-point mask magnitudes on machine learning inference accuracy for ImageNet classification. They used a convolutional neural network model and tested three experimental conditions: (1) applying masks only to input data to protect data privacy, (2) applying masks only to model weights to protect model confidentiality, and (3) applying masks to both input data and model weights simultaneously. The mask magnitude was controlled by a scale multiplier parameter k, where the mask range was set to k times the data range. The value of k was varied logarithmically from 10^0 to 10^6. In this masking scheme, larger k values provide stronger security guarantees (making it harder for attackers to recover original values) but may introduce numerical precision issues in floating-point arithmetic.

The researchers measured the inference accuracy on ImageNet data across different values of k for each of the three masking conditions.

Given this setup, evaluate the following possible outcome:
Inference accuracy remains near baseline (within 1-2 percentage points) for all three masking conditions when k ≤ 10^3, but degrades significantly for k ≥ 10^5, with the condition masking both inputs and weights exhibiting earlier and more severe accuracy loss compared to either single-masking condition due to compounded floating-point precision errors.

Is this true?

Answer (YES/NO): NO